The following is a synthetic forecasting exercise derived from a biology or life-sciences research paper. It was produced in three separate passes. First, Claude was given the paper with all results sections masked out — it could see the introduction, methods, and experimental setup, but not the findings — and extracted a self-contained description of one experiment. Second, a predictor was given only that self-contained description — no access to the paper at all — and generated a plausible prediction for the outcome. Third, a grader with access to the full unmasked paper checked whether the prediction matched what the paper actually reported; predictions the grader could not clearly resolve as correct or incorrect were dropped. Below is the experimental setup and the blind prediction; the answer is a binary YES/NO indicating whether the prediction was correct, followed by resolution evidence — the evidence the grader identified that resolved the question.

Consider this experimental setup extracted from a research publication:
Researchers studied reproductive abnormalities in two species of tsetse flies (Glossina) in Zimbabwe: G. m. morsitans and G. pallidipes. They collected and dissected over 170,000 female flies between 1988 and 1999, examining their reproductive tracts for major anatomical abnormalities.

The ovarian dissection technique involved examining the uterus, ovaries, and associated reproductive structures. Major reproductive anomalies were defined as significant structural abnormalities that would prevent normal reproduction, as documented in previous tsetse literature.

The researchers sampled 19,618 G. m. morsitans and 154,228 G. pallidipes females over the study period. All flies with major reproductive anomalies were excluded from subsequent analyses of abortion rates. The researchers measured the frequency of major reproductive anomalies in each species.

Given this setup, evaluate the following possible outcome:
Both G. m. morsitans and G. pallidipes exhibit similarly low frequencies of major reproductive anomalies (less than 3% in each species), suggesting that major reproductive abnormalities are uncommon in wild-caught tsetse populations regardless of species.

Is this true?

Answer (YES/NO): YES